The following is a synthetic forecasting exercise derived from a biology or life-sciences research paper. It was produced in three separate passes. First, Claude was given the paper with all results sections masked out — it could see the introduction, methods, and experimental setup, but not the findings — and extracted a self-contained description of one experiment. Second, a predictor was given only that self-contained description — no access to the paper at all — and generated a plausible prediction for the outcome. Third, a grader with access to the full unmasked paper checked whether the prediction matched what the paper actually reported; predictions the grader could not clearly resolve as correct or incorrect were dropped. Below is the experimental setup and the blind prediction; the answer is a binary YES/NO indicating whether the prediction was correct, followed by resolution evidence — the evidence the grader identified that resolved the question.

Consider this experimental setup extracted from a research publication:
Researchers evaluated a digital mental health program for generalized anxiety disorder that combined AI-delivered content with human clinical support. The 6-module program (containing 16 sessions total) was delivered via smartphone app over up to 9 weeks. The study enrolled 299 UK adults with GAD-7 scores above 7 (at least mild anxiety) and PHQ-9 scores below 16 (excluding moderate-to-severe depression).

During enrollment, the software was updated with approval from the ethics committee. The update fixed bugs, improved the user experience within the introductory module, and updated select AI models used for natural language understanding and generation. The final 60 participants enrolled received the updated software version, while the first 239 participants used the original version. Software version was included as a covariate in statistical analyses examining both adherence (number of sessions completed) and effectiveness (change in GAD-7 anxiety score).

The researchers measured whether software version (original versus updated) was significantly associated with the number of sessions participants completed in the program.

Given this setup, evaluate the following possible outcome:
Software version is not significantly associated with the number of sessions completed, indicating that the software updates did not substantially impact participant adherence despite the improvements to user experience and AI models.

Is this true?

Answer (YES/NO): YES